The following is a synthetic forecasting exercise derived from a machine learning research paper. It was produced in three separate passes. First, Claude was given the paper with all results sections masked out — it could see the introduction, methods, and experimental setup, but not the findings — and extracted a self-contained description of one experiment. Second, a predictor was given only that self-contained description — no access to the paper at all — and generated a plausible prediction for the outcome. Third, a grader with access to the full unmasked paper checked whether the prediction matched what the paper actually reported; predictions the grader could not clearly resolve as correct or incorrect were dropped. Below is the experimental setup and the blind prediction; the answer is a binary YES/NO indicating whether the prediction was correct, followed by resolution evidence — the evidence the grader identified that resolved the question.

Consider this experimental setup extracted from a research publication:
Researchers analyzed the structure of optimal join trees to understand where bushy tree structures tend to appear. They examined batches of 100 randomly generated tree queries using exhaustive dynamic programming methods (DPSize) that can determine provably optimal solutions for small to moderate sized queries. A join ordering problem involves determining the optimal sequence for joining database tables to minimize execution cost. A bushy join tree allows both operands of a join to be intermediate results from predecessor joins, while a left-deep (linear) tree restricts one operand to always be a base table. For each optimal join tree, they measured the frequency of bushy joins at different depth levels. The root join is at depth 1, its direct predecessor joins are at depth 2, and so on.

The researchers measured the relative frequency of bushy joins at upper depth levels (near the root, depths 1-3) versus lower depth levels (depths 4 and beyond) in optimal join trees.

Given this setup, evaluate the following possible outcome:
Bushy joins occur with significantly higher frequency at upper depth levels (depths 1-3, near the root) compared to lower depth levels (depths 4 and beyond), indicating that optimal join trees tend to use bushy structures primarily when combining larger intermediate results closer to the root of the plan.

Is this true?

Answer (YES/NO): YES